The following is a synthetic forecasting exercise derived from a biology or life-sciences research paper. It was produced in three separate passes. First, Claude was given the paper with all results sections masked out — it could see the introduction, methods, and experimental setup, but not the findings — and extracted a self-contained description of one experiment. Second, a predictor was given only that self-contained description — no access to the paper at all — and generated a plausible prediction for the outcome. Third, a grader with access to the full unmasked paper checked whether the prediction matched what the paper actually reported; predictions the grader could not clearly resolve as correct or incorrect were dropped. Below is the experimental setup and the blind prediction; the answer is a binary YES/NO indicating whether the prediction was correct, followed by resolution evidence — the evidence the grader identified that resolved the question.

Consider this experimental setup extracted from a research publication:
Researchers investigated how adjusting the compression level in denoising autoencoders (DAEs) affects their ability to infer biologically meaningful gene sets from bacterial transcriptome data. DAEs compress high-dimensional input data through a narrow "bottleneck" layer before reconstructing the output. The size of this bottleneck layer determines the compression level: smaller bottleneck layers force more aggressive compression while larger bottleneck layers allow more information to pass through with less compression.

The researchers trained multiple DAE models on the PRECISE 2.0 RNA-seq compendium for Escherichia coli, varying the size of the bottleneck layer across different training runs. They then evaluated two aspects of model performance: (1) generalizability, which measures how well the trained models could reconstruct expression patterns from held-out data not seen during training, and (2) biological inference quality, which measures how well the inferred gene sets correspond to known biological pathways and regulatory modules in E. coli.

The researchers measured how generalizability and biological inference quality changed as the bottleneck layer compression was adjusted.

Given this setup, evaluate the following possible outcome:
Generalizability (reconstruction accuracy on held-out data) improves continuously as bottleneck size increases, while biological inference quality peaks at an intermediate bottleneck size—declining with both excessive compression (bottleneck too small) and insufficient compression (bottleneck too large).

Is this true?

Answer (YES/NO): NO